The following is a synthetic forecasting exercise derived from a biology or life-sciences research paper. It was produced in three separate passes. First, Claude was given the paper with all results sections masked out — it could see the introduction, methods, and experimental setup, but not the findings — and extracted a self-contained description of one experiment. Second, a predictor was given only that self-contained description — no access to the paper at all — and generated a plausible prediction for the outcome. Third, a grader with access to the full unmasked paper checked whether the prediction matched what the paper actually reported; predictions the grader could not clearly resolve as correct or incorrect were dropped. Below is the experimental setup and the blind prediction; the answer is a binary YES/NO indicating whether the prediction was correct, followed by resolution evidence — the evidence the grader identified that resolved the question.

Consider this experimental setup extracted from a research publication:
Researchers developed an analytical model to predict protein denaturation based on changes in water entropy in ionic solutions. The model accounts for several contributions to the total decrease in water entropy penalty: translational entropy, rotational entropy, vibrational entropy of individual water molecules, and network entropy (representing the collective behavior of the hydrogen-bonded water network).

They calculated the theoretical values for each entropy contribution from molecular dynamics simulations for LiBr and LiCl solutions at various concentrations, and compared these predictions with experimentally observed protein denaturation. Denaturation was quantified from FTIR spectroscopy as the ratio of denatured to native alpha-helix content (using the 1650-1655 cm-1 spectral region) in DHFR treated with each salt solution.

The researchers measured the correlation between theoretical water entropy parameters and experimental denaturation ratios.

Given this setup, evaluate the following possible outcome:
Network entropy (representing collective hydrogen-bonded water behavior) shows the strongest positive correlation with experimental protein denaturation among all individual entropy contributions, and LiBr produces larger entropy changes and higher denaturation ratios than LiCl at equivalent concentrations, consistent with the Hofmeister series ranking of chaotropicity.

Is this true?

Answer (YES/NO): YES